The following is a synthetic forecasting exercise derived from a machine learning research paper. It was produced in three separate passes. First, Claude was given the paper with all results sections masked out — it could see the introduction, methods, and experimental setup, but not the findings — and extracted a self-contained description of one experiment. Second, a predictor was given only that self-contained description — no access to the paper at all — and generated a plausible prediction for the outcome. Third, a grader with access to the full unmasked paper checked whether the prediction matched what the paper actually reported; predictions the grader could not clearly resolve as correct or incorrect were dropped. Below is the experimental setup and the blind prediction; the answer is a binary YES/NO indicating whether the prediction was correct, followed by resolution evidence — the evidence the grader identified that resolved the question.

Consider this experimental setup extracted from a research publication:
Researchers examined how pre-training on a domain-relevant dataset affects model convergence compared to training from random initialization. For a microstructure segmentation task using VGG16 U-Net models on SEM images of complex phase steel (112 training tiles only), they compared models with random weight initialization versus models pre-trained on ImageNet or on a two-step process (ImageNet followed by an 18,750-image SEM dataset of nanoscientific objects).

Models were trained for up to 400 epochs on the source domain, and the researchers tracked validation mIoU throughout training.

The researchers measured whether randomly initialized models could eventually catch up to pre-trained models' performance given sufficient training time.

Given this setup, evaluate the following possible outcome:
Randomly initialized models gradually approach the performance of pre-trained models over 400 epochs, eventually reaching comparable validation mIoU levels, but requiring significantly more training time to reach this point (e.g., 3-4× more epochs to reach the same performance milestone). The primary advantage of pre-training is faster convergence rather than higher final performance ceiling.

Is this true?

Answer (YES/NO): NO